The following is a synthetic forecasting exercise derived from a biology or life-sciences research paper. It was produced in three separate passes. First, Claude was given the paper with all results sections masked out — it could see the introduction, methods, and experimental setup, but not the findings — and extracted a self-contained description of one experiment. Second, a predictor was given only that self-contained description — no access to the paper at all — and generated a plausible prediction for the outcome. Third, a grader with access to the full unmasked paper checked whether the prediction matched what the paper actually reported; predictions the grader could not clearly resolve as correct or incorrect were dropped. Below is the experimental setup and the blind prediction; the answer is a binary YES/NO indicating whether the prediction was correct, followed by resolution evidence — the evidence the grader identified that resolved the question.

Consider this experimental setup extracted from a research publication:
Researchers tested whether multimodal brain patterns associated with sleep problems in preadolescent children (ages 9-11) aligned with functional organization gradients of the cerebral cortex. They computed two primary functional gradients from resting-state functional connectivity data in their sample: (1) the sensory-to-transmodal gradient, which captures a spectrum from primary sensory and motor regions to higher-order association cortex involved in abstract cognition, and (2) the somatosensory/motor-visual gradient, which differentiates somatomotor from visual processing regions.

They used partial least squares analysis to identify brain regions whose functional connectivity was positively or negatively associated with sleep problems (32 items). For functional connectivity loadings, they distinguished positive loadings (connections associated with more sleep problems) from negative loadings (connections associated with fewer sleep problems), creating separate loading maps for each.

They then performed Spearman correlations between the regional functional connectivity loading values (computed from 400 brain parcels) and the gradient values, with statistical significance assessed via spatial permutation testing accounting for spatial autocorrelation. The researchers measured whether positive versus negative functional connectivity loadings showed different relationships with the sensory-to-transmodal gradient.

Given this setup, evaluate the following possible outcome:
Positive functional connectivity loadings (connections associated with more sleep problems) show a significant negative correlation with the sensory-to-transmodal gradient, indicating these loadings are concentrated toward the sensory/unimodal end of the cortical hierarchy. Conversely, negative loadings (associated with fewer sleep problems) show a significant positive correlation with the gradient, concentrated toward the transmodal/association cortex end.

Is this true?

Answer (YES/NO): NO